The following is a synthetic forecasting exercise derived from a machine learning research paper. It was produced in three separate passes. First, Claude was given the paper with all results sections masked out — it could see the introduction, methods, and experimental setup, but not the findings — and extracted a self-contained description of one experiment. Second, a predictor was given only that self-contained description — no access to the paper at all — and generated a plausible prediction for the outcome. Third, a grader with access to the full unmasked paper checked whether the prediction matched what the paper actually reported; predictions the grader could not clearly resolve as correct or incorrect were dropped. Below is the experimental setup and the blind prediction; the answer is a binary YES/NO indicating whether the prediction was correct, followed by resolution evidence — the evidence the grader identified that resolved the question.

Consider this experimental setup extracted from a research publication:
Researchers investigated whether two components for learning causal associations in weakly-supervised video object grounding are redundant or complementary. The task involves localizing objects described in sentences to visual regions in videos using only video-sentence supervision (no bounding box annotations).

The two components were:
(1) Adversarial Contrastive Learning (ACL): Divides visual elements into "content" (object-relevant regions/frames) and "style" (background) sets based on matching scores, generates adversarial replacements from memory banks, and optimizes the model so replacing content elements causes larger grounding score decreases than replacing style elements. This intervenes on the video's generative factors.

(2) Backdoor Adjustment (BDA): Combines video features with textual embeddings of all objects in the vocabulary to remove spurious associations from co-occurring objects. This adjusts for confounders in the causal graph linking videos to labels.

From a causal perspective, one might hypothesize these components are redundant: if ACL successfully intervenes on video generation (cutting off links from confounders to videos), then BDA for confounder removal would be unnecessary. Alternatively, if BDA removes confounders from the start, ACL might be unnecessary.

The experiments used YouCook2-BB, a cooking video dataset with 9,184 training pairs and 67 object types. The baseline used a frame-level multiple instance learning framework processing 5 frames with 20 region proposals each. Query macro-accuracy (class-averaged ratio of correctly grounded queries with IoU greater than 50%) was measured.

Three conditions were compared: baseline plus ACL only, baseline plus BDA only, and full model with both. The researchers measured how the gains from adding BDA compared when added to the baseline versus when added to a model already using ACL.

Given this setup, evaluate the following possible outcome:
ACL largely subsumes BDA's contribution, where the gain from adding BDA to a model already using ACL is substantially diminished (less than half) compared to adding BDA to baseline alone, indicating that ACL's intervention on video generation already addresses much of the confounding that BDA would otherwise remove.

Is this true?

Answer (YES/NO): NO